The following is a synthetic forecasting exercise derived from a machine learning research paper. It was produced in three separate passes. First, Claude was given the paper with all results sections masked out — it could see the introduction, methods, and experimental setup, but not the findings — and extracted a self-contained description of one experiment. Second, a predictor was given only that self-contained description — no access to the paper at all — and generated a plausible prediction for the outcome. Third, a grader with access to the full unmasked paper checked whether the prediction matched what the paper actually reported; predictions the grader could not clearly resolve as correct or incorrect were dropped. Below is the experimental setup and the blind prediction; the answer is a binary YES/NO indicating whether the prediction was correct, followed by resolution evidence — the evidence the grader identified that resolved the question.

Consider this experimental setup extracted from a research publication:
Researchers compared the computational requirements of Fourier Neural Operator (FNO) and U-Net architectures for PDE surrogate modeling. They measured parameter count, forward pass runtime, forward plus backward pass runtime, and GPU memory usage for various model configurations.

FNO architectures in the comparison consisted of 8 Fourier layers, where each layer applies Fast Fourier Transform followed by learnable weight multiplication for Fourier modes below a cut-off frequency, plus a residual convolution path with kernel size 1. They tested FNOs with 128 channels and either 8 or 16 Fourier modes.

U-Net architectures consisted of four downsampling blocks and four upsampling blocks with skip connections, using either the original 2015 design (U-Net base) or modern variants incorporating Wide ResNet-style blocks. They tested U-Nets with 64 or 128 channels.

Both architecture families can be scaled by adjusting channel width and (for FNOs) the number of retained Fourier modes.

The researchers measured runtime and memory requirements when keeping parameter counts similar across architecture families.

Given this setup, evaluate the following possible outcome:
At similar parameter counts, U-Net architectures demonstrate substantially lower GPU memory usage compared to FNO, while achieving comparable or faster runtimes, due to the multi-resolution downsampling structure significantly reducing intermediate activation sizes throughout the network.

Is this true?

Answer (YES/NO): NO